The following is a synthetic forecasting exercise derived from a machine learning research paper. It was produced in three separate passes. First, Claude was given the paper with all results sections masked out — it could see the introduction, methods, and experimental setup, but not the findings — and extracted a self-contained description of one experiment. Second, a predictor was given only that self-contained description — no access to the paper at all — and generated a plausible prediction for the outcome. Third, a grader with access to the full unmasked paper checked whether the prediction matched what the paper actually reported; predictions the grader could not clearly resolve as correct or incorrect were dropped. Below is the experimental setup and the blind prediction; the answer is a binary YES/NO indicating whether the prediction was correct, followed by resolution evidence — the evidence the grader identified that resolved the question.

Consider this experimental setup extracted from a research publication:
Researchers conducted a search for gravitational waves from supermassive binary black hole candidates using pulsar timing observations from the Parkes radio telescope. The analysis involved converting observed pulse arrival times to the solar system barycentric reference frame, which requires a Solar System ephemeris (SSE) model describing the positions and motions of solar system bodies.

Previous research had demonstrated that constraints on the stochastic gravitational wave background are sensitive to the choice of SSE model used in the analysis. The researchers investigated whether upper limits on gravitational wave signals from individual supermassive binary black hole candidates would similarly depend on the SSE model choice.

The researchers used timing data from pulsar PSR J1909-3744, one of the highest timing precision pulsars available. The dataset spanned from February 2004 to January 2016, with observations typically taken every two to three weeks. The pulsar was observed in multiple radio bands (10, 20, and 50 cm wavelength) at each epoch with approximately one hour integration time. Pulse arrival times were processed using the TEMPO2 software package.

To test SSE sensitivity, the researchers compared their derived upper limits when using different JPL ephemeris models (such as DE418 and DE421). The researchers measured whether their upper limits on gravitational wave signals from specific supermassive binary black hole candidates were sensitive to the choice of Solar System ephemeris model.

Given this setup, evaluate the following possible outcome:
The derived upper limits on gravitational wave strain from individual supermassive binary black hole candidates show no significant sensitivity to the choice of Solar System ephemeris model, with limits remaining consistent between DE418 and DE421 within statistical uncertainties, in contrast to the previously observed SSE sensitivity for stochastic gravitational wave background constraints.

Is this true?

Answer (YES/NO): YES